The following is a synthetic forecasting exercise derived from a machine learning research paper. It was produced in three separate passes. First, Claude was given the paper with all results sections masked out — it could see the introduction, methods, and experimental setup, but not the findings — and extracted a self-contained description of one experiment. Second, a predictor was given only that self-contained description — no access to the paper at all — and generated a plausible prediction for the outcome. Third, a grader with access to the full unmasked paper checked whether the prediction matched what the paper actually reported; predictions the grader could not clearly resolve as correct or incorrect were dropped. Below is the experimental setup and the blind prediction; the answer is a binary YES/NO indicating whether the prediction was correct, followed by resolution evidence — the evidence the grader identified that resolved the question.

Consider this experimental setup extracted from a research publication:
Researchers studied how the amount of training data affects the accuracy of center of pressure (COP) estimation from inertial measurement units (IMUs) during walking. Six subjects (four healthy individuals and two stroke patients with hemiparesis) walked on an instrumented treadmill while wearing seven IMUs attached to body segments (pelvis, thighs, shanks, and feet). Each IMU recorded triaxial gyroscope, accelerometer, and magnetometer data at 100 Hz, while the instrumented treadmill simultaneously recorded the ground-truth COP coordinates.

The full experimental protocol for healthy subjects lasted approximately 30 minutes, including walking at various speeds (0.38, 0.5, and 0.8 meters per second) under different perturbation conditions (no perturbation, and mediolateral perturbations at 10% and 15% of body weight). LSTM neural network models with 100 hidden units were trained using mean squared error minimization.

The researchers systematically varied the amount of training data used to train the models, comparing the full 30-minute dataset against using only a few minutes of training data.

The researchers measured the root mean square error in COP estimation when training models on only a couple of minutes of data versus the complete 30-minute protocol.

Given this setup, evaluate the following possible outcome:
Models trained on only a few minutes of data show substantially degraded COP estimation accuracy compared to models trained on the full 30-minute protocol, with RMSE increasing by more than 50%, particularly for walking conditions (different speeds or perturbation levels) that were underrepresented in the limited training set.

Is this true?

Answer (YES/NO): NO